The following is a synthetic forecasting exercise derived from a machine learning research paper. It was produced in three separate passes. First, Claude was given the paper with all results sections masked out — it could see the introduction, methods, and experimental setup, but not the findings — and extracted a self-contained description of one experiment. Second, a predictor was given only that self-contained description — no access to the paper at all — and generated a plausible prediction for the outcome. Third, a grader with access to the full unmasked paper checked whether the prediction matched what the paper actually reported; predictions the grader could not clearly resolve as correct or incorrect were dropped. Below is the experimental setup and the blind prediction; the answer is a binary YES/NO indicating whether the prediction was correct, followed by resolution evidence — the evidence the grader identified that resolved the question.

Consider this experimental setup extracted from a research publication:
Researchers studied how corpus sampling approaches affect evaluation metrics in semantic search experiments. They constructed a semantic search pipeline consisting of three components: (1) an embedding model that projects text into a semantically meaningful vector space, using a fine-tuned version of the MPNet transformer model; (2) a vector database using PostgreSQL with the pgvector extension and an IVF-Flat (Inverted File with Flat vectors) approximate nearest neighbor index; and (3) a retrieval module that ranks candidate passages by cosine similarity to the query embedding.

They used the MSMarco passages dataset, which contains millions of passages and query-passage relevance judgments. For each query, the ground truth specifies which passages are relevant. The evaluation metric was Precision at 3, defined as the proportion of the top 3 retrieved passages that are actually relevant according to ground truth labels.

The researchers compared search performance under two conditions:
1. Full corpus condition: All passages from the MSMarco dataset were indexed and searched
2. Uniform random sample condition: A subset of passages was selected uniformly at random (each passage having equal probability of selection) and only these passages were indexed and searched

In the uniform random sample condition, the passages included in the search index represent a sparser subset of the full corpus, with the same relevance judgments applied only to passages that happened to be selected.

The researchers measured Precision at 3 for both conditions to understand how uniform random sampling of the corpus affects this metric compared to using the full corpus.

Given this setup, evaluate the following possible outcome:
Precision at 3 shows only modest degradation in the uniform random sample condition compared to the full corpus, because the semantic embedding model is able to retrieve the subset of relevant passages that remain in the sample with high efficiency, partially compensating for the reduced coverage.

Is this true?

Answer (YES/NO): NO